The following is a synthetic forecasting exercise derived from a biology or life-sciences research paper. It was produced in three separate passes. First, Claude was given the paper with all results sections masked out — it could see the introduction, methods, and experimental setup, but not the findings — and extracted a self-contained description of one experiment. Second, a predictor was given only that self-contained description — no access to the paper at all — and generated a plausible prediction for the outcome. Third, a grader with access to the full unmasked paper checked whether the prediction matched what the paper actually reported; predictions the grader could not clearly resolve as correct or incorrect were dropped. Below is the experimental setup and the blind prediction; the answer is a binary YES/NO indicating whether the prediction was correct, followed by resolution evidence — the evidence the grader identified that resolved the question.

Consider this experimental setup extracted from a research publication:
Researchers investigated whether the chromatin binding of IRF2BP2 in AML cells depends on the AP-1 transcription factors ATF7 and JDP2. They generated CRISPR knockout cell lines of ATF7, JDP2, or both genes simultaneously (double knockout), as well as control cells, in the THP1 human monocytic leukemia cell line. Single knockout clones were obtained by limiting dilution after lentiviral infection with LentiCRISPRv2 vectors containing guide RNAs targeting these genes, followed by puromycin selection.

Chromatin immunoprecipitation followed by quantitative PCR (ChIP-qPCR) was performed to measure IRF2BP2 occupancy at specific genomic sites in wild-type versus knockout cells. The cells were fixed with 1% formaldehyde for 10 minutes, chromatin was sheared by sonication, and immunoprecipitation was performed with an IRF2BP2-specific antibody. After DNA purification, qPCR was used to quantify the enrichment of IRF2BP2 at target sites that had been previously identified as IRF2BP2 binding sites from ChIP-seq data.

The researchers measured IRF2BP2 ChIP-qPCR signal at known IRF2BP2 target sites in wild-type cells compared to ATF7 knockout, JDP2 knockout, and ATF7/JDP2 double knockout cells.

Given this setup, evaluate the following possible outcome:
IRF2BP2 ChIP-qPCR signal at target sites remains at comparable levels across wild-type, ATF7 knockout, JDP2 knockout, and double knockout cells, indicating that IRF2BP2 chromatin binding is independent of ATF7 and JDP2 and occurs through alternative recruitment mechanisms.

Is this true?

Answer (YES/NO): NO